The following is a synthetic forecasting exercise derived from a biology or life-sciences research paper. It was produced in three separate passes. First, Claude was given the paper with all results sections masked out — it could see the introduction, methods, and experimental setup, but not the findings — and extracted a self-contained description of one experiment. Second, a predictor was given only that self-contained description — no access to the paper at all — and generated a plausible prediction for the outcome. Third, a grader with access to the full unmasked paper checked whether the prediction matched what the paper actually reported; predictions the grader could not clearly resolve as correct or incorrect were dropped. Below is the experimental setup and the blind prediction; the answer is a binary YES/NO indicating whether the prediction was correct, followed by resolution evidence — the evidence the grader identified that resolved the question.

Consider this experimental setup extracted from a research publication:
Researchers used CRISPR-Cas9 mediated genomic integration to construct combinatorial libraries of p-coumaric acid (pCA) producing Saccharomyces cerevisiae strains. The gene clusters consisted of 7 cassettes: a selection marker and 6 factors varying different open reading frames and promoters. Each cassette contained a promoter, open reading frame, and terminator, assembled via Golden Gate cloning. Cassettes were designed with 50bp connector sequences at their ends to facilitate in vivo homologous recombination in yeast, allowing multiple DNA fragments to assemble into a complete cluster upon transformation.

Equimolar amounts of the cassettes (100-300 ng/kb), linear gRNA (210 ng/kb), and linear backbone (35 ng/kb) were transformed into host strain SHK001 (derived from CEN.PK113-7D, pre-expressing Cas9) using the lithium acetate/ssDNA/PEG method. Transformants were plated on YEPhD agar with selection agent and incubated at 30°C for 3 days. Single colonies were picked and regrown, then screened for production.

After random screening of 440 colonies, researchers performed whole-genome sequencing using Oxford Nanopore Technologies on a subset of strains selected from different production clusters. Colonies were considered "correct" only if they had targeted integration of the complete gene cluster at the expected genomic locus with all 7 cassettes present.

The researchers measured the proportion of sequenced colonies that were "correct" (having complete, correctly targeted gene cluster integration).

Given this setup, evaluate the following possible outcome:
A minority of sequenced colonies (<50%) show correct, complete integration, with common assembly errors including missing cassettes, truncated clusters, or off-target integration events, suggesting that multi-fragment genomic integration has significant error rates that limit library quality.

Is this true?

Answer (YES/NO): NO